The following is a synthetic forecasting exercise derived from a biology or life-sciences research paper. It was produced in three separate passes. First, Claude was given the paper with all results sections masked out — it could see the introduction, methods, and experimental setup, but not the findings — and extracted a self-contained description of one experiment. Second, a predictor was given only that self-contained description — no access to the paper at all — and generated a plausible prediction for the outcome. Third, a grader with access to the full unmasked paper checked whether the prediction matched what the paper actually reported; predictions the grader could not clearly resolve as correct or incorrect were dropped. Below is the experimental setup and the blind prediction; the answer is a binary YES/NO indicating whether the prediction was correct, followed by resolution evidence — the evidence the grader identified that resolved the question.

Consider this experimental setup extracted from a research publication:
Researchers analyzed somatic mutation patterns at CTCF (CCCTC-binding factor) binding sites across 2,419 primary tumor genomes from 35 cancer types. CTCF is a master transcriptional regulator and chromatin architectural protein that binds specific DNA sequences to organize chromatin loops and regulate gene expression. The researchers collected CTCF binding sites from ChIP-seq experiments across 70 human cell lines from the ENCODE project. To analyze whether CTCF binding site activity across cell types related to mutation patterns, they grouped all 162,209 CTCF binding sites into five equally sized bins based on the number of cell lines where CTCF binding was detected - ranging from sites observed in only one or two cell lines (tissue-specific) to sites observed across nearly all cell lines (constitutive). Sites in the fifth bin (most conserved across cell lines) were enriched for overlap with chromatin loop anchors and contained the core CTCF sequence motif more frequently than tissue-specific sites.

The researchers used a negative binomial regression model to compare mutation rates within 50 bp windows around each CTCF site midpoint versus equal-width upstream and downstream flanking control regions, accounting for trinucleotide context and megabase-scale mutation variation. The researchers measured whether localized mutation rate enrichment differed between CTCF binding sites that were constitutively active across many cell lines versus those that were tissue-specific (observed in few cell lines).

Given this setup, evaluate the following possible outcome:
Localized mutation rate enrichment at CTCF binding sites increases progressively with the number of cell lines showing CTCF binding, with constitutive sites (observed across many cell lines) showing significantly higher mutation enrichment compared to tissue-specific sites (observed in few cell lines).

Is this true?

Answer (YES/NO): NO